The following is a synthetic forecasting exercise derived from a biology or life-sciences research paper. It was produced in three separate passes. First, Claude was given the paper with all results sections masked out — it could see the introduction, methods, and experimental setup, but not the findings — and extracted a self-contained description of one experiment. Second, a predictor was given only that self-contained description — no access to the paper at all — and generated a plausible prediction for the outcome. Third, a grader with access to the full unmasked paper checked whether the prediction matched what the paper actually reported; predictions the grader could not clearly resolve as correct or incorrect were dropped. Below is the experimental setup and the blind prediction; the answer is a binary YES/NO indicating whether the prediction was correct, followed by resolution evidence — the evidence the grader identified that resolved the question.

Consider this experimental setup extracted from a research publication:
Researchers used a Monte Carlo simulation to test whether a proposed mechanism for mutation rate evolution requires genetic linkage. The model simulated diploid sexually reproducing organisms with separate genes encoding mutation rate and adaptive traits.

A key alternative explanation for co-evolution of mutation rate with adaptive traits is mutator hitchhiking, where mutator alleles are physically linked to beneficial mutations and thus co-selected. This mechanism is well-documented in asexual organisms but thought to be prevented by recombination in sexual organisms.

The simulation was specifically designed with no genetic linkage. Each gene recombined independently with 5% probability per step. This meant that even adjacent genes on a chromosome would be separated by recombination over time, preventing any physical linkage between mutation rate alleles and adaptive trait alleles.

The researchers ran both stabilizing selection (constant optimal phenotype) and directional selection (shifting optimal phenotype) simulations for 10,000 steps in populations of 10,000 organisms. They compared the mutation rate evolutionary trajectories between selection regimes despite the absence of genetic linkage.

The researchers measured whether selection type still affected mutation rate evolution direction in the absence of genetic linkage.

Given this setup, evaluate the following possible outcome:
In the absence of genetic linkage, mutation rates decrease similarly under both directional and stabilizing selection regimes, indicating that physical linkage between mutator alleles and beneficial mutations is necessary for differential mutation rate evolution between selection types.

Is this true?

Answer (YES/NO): NO